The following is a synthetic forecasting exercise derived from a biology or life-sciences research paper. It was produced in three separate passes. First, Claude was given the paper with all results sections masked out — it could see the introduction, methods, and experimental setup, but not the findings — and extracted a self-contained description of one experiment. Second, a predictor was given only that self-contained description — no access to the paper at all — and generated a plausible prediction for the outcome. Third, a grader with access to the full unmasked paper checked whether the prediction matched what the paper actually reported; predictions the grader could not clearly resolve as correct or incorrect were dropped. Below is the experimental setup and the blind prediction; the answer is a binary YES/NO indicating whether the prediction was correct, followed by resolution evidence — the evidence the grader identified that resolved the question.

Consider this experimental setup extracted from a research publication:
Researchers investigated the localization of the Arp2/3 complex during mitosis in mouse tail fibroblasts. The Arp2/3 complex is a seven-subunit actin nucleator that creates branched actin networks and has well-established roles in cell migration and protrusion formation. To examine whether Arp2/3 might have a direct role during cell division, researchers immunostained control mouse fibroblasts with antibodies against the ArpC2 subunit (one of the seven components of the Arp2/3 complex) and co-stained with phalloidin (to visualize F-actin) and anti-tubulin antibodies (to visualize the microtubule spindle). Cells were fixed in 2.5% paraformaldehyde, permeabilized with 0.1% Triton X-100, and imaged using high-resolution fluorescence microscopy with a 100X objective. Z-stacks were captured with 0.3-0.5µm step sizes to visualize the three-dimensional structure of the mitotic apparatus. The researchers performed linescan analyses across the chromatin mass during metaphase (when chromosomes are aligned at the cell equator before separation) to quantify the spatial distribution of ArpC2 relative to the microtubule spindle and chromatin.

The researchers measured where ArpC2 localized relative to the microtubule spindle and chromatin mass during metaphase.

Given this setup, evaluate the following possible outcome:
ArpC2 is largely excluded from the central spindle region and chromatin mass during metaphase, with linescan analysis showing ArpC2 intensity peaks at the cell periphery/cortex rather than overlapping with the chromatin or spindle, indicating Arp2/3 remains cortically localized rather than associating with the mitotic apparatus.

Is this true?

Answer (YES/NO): NO